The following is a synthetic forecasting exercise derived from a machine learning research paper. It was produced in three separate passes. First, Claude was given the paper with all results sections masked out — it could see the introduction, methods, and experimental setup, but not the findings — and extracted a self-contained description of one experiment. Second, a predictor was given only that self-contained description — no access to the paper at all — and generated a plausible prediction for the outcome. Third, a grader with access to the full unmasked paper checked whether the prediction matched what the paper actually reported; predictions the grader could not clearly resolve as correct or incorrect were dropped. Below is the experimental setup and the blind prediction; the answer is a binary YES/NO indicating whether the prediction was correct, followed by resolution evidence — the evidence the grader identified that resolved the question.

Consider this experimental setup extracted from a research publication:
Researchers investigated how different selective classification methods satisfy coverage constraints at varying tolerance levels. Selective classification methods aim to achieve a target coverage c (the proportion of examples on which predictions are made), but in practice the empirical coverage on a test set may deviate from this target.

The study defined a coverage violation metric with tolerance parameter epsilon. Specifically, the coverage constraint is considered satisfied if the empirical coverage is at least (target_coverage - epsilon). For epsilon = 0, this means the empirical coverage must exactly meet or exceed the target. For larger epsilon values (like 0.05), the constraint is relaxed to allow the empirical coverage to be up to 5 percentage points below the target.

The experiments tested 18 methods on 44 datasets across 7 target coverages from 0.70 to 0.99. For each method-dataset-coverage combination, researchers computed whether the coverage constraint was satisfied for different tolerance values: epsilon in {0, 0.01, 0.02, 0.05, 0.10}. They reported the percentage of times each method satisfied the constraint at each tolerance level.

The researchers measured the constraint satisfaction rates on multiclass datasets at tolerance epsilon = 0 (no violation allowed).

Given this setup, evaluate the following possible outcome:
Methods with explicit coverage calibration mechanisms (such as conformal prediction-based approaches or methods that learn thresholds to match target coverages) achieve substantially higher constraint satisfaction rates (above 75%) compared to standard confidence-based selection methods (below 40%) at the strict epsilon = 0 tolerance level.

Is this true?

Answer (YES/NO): NO